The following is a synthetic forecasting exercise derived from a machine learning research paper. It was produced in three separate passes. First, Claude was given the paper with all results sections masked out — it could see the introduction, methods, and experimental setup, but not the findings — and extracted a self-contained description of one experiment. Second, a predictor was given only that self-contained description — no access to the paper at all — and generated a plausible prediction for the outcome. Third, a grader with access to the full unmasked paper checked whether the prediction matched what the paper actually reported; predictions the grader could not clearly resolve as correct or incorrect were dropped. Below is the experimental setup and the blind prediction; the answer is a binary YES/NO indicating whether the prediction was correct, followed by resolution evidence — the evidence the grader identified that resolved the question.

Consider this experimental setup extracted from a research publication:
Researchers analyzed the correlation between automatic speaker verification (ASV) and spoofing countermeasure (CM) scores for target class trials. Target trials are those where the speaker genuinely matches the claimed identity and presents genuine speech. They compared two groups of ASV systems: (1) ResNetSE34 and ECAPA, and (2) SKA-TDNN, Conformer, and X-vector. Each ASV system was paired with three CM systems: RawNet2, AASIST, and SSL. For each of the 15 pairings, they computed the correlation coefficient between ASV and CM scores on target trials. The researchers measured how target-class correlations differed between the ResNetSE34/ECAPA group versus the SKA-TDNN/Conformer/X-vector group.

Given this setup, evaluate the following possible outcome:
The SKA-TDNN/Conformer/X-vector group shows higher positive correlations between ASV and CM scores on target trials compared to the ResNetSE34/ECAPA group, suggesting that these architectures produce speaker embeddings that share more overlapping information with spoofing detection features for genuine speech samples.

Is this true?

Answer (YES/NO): NO